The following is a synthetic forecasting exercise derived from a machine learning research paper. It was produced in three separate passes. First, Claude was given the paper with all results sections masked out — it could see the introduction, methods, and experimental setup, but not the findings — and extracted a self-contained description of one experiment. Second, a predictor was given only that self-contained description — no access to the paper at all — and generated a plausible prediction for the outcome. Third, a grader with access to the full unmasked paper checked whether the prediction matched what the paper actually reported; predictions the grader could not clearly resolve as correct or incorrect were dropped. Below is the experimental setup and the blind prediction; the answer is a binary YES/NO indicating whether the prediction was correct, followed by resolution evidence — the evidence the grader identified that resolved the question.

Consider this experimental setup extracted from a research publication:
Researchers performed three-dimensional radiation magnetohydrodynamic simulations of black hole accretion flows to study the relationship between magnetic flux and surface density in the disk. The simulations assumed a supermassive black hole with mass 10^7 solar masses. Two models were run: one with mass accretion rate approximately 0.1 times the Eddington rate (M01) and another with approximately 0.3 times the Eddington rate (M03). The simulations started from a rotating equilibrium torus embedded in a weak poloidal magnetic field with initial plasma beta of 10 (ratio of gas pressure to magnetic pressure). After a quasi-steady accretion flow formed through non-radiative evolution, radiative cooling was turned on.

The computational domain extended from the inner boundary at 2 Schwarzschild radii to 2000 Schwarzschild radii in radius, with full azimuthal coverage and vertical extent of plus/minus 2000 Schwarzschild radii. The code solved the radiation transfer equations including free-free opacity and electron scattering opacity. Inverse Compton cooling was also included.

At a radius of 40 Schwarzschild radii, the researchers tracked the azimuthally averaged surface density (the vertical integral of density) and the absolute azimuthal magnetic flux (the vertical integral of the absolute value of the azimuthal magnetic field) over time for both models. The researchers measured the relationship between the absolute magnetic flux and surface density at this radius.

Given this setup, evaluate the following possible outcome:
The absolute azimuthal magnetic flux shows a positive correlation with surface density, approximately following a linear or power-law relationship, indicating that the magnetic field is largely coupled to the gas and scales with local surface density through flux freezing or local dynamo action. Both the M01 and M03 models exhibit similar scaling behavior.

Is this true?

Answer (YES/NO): YES